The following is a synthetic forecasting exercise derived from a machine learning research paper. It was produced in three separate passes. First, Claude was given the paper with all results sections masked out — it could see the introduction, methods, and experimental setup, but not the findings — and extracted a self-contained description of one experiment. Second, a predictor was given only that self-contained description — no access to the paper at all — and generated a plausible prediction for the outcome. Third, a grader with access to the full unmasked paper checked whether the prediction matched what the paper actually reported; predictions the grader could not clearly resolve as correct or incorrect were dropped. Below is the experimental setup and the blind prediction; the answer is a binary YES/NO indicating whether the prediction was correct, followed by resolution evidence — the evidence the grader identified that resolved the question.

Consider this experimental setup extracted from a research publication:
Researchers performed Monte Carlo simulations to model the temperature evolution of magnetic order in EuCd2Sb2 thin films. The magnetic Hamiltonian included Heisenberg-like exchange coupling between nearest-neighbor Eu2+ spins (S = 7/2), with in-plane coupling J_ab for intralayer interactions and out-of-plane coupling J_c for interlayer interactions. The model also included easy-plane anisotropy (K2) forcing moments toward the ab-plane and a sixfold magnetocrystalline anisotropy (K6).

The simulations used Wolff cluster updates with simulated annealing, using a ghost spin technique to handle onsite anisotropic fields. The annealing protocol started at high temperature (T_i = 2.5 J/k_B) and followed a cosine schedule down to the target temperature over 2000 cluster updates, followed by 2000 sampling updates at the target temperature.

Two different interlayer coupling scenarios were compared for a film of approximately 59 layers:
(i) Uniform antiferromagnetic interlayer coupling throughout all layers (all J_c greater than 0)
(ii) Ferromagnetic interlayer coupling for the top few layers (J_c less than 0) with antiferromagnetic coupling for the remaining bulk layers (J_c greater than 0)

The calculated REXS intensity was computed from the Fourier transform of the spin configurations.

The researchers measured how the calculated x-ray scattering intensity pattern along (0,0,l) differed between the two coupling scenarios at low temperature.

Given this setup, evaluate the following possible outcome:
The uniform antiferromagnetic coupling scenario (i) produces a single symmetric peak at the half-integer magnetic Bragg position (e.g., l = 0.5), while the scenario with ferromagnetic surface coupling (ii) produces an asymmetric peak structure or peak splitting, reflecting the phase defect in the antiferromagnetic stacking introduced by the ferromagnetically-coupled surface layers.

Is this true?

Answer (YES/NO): NO